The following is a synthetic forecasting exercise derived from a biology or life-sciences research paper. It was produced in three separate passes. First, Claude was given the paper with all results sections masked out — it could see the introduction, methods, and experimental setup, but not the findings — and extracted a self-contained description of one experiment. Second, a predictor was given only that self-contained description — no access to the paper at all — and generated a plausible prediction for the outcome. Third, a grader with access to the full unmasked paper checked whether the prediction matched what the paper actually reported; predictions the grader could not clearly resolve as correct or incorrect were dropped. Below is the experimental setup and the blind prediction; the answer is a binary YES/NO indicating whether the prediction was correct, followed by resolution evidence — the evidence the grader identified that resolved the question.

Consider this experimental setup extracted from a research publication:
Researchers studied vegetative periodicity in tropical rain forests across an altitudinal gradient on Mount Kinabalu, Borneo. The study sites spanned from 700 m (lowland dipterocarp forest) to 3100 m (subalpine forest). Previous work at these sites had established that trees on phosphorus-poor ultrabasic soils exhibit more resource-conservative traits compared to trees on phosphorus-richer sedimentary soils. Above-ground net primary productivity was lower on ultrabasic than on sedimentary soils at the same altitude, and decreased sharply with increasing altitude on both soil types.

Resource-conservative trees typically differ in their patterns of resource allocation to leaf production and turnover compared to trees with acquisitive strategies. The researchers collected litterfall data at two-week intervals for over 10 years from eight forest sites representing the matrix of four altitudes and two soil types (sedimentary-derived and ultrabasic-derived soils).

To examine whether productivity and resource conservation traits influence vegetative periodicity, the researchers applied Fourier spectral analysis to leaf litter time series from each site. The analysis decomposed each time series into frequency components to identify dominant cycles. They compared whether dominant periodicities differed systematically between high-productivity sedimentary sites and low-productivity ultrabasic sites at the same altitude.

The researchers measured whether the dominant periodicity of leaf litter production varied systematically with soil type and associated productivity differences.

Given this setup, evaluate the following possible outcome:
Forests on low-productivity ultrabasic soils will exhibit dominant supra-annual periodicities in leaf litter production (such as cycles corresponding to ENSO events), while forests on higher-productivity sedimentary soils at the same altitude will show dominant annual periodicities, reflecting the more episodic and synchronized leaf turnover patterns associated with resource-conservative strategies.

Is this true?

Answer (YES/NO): NO